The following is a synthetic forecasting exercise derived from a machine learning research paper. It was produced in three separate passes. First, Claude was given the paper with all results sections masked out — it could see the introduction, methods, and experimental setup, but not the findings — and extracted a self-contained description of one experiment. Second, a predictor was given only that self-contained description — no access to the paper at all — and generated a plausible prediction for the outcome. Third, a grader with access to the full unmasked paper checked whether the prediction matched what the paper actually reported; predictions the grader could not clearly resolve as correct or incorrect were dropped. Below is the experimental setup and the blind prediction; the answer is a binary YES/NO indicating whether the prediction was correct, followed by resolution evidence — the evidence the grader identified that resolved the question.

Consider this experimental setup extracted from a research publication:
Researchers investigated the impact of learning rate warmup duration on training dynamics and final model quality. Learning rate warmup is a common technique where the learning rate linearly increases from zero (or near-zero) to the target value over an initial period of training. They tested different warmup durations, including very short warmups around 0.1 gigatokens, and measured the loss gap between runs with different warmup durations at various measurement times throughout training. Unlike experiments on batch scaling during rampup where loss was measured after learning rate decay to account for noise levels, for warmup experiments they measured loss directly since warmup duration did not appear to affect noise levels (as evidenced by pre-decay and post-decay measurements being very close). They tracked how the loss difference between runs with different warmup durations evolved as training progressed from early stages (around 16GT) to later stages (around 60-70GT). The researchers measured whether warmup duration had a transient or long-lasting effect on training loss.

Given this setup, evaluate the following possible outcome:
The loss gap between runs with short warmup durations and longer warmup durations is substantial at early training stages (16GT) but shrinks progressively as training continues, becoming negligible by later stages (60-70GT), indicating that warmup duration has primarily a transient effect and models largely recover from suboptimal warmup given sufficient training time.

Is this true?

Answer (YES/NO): NO